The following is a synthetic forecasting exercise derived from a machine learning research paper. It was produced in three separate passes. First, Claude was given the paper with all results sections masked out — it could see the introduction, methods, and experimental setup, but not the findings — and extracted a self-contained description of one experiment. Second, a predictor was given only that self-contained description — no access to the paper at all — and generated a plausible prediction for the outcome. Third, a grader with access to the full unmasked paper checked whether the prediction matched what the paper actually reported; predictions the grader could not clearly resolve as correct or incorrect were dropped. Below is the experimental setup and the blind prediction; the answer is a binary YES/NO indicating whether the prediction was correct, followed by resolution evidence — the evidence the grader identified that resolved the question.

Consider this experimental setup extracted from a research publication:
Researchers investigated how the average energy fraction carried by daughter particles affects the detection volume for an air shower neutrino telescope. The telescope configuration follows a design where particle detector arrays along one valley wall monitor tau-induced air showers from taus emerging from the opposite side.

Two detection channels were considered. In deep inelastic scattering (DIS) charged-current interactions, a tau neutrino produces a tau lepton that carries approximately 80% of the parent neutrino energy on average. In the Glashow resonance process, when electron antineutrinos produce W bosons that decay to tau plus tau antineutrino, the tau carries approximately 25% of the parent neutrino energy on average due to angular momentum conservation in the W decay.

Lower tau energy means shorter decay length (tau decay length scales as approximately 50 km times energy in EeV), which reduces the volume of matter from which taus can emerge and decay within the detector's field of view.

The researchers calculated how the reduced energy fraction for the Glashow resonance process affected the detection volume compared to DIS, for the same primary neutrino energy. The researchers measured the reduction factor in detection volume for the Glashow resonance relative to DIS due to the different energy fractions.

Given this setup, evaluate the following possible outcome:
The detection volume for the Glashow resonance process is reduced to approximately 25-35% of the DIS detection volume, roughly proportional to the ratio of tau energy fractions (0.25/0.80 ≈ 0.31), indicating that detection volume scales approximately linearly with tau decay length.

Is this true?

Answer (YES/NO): YES